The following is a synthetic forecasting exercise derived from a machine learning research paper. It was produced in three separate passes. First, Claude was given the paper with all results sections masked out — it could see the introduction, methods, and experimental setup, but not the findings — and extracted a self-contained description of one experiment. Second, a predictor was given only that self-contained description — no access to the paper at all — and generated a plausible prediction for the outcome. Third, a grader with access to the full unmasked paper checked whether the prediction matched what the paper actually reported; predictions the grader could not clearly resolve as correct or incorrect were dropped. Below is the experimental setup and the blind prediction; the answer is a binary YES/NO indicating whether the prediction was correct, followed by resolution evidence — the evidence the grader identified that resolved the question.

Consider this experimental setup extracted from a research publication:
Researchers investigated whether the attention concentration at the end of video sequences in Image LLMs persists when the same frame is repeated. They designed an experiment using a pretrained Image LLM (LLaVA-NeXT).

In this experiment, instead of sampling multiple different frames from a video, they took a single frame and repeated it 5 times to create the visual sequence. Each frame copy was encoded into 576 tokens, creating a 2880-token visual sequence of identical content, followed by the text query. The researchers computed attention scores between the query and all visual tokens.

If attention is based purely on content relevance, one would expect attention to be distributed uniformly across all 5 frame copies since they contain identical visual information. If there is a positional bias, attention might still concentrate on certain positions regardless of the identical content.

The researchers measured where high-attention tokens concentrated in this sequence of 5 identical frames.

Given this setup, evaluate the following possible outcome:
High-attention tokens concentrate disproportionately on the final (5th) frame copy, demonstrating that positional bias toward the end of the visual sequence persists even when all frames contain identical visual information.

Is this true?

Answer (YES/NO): YES